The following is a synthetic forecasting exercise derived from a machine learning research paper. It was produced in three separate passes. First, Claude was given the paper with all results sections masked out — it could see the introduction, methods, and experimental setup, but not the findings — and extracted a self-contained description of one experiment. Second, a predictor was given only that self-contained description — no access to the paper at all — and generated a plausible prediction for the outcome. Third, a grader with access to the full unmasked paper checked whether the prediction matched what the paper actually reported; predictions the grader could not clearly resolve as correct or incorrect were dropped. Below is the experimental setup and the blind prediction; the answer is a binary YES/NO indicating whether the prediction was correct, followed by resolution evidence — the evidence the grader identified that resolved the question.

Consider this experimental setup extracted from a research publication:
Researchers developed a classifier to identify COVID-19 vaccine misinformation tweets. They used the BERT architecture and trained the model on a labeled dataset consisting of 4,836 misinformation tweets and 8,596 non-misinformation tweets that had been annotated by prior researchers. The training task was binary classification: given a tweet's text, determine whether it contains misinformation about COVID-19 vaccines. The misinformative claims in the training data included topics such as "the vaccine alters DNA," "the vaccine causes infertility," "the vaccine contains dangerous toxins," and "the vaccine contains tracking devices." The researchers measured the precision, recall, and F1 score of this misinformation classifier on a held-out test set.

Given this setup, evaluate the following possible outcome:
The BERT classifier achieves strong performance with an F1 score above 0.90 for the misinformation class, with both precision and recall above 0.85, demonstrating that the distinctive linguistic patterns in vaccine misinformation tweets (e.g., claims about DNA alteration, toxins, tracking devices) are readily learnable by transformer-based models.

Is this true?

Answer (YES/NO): YES